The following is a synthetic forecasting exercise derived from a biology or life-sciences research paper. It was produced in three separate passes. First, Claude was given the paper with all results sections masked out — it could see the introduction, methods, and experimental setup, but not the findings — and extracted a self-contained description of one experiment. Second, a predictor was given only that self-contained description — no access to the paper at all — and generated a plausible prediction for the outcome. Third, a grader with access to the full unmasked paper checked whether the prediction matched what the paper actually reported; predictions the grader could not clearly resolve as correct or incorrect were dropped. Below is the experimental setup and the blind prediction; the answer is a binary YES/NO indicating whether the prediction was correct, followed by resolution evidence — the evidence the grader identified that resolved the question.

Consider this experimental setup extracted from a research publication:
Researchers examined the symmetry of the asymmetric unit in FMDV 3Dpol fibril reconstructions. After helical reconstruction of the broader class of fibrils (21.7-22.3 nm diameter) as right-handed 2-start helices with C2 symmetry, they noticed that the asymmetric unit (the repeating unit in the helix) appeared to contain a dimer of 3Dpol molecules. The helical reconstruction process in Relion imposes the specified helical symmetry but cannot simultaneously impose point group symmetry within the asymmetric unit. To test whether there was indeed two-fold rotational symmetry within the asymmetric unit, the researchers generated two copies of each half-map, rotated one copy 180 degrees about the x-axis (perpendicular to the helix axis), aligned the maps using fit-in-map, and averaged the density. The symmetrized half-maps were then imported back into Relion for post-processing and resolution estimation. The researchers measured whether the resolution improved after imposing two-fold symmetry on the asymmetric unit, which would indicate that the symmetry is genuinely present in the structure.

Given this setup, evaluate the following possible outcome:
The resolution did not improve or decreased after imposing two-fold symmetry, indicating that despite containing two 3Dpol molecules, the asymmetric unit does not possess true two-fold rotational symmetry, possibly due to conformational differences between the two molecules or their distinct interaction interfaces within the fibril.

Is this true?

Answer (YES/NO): NO